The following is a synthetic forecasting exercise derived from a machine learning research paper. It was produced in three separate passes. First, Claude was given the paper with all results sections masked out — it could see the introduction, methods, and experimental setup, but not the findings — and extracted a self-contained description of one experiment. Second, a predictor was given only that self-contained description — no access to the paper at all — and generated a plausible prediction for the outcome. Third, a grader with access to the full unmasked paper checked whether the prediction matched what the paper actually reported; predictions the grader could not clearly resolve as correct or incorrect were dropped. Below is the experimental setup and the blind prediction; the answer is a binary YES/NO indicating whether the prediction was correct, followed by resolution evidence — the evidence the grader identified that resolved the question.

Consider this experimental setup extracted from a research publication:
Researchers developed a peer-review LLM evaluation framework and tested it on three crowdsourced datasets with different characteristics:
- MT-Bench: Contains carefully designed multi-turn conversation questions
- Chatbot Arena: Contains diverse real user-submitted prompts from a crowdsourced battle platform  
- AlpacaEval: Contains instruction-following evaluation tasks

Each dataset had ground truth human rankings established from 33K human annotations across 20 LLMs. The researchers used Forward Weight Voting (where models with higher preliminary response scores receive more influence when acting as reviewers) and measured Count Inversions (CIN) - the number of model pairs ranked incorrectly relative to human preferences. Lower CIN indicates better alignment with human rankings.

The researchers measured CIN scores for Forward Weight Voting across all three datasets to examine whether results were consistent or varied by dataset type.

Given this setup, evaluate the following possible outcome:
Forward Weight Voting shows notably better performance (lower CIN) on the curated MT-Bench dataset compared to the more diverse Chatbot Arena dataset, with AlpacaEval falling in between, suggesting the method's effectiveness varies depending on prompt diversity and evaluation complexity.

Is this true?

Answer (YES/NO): NO